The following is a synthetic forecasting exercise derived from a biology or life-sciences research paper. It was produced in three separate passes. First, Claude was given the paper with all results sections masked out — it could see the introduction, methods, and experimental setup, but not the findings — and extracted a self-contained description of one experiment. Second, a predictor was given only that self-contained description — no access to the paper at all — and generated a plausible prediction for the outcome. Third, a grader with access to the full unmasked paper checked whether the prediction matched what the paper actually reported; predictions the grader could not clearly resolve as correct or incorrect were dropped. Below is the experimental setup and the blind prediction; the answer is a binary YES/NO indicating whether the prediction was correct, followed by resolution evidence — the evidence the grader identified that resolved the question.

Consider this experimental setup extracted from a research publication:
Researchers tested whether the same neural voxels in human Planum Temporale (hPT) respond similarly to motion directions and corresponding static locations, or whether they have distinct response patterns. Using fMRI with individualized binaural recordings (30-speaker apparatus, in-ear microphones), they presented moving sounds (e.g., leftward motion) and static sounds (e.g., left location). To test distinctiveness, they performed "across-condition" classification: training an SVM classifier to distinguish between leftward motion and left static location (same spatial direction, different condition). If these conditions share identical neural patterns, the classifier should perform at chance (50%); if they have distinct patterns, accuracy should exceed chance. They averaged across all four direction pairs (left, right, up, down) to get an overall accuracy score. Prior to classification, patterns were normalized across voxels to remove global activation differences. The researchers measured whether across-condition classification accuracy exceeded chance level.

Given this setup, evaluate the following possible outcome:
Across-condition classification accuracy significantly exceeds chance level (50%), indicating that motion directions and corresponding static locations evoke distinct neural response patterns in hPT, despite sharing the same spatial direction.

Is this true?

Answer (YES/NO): YES